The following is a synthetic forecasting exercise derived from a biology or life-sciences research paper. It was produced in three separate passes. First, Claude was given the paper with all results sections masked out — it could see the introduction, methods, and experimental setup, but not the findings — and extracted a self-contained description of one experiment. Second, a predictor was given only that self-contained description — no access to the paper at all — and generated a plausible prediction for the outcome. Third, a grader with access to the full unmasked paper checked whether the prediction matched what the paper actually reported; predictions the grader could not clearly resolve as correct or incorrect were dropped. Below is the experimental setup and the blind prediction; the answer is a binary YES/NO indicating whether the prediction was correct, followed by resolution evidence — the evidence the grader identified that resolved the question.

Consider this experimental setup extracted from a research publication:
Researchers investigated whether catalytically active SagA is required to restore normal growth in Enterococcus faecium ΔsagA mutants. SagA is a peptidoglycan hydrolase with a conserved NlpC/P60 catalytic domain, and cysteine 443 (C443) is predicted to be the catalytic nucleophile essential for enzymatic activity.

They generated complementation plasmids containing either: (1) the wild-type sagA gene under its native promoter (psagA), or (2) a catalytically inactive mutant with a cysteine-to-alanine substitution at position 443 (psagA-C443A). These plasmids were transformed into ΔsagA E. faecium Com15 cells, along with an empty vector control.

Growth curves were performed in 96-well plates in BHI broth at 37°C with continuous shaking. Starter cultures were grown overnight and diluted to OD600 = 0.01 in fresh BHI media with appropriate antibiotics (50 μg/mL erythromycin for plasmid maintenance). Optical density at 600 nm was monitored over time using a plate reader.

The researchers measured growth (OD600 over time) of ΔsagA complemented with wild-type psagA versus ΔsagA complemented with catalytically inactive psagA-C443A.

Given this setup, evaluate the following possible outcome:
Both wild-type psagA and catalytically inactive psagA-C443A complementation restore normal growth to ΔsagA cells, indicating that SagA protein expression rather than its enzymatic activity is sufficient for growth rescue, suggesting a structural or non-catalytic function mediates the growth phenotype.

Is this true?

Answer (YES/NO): NO